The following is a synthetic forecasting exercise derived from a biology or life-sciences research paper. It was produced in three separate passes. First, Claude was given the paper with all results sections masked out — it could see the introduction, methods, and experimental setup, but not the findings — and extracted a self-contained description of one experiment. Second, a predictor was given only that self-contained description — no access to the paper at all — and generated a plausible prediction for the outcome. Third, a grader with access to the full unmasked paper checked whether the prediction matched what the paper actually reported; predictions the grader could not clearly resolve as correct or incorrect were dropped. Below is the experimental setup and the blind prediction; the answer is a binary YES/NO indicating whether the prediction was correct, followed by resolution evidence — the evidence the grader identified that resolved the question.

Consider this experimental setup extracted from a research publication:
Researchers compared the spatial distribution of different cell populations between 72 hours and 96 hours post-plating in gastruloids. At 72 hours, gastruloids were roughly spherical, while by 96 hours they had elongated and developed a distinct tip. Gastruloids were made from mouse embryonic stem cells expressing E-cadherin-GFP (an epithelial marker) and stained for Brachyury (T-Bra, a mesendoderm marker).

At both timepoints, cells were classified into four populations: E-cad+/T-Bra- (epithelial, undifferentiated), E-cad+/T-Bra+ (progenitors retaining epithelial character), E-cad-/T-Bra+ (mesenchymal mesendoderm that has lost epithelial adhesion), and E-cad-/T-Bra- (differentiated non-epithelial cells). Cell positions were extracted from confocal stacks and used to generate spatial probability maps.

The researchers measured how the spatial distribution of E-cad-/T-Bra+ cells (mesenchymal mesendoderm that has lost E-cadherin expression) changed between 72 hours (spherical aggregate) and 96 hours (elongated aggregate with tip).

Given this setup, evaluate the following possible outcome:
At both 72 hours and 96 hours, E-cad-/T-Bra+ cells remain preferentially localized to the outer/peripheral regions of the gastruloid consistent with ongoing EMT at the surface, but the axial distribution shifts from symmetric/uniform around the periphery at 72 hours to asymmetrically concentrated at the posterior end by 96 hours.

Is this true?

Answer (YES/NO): NO